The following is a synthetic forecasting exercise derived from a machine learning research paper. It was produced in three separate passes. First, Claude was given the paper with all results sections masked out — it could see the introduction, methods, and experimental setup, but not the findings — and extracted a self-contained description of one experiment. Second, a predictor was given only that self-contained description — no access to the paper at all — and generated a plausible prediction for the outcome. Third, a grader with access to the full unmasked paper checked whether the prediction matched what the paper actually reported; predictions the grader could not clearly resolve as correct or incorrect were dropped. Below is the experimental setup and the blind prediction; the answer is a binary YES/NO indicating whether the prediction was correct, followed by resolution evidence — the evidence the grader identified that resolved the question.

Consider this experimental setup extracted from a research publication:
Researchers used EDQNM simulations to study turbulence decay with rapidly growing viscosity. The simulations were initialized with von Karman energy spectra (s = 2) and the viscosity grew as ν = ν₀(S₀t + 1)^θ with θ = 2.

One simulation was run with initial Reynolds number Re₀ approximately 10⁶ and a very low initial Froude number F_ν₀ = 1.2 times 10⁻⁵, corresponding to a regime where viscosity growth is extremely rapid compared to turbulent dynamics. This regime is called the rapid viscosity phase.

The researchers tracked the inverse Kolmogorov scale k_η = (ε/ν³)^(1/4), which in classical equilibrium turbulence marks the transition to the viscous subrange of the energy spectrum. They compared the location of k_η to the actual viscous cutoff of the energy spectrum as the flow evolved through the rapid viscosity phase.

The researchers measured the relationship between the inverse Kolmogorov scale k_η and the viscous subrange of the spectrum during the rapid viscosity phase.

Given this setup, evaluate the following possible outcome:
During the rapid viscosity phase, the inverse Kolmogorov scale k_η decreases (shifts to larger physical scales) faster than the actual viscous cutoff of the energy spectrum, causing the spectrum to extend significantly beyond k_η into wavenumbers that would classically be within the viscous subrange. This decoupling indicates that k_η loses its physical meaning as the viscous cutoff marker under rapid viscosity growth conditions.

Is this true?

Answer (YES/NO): YES